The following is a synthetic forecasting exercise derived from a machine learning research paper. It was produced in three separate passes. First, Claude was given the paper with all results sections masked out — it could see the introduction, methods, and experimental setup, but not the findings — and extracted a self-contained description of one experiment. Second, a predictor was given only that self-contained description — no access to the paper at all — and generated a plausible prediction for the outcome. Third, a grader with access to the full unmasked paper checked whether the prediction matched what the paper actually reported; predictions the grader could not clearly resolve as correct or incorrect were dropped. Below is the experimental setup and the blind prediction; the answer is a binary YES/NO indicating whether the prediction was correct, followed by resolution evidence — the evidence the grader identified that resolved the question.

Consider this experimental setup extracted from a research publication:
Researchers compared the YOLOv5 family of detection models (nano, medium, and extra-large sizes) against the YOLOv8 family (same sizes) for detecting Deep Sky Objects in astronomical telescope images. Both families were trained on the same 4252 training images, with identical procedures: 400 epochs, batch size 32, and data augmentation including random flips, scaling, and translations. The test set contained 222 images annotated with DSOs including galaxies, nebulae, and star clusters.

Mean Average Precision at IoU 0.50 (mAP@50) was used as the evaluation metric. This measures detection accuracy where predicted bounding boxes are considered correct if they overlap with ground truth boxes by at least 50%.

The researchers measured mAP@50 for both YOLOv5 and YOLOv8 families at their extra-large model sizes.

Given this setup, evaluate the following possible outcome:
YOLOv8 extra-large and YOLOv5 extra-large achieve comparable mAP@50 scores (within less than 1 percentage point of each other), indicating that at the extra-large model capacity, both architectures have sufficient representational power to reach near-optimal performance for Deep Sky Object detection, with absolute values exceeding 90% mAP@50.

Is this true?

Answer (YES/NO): NO